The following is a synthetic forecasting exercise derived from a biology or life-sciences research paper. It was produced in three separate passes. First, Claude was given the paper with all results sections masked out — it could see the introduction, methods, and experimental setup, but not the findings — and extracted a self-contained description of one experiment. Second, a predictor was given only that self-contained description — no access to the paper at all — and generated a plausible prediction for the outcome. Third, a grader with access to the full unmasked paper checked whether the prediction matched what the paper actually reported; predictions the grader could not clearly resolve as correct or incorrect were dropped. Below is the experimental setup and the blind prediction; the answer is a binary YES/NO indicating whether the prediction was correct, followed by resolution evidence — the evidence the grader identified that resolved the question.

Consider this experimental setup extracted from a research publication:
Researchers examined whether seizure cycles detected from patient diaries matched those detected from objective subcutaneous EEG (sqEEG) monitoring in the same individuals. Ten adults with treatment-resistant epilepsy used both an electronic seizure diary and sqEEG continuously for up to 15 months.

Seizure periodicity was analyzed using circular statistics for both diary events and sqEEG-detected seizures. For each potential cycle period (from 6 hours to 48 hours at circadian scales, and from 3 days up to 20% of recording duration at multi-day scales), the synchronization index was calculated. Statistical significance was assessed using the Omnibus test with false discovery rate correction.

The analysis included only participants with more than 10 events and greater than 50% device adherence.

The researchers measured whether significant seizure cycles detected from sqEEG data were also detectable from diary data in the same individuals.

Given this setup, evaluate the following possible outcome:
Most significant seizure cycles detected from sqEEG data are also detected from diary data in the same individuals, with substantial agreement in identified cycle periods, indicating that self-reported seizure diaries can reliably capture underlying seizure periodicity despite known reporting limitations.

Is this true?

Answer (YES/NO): NO